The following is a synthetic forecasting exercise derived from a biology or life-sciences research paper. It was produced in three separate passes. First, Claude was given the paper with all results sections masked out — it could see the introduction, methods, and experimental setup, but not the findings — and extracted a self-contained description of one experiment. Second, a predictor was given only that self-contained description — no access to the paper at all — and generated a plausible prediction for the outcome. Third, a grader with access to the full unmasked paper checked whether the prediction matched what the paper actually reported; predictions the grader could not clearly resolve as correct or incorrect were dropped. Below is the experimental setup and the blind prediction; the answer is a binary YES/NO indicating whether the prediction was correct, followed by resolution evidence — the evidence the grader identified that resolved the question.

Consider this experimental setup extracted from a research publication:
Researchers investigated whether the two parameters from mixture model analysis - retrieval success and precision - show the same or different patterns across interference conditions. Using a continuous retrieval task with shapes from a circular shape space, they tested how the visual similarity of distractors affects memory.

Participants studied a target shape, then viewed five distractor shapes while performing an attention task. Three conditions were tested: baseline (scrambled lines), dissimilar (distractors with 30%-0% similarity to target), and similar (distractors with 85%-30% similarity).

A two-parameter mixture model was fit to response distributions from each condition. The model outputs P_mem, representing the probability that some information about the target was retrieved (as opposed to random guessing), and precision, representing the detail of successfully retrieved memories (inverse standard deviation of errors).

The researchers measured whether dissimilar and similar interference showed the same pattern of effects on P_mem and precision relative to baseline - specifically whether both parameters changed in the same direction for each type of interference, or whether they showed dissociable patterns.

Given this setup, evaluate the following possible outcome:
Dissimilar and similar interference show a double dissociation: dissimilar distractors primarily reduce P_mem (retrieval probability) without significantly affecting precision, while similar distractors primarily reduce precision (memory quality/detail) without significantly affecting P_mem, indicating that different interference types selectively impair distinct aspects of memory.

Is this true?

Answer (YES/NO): NO